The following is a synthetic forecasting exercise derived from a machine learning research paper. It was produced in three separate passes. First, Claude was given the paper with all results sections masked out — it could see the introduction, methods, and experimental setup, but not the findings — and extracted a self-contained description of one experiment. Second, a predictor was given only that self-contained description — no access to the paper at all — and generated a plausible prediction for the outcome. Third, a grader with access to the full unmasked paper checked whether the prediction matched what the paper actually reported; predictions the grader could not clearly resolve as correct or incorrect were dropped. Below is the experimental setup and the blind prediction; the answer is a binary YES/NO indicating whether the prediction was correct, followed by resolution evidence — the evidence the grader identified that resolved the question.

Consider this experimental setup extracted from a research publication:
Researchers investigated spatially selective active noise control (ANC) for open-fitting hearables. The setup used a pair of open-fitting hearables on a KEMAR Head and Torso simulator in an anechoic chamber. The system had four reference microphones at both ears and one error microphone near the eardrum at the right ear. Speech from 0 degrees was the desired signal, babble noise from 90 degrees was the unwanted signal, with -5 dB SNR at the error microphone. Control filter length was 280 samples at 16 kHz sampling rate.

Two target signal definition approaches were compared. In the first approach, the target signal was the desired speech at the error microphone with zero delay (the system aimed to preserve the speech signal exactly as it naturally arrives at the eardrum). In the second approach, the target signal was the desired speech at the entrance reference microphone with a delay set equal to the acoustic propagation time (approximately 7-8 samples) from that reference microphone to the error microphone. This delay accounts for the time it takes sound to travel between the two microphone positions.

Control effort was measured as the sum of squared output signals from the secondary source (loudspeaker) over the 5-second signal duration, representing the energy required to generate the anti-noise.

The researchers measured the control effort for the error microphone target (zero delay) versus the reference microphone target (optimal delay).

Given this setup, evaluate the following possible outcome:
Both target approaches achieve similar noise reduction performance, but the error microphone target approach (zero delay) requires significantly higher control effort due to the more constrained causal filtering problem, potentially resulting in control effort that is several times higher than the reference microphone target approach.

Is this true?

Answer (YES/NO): NO